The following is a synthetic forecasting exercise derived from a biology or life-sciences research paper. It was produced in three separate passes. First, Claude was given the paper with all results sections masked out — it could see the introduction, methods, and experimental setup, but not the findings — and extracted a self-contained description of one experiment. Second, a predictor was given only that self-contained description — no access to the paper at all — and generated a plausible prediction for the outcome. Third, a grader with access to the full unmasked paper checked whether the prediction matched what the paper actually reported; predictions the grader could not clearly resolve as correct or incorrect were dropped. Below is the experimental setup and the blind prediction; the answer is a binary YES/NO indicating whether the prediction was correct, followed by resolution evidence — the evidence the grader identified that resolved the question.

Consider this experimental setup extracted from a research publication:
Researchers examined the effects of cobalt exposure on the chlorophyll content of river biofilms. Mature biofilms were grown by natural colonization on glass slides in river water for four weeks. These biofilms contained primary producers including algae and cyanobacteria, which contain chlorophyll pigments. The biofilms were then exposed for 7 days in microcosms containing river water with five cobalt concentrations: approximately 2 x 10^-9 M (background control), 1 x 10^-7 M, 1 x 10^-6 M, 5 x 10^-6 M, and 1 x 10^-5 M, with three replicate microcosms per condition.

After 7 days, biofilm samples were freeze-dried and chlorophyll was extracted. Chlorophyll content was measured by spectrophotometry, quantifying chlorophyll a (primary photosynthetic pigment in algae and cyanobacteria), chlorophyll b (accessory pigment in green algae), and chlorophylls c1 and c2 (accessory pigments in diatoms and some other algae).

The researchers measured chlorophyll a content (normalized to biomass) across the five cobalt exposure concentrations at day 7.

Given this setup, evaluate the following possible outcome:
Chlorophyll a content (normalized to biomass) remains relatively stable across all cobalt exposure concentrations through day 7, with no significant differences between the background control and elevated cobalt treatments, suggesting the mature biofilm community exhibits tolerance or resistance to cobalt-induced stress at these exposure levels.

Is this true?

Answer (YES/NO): NO